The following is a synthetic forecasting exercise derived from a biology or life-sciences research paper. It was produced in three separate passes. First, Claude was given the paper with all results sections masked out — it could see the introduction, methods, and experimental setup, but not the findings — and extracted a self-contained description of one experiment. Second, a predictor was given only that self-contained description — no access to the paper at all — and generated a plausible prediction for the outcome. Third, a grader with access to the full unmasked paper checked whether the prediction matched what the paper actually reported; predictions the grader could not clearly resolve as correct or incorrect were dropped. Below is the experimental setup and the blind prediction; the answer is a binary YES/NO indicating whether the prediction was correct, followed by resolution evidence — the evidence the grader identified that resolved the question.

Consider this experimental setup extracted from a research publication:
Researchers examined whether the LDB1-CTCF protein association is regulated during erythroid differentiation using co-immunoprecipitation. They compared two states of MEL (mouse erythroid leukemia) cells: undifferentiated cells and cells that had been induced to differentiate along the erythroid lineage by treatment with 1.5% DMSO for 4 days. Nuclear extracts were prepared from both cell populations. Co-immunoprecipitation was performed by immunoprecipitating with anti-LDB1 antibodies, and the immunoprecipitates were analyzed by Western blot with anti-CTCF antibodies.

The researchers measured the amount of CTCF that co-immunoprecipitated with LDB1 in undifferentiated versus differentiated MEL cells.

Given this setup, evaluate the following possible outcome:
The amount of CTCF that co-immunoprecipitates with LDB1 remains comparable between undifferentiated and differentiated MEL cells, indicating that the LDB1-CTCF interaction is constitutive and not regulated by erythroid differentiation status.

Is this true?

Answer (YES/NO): NO